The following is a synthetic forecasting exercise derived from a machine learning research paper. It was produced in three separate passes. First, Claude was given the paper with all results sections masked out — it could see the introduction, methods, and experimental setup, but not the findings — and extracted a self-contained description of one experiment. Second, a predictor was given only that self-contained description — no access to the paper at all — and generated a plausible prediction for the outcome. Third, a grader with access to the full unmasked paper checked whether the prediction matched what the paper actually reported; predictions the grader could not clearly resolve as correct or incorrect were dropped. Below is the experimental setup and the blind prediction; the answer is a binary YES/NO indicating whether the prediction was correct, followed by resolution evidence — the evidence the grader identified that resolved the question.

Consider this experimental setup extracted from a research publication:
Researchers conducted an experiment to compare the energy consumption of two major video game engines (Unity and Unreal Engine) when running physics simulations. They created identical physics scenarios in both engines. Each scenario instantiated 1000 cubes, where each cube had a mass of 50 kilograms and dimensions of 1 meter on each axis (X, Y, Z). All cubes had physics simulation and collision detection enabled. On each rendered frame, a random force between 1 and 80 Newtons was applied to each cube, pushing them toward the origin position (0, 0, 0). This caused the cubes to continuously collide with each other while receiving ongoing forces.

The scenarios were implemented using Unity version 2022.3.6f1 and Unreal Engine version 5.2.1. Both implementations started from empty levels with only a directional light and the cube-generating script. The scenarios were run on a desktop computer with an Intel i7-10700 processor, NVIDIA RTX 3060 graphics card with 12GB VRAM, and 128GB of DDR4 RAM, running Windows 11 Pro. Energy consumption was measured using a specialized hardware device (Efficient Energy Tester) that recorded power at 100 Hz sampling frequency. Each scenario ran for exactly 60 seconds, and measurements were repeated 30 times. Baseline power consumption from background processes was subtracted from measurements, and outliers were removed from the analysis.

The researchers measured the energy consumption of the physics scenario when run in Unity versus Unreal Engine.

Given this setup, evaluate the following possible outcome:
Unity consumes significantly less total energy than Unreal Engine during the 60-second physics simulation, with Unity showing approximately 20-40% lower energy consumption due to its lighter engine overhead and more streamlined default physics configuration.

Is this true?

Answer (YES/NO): NO